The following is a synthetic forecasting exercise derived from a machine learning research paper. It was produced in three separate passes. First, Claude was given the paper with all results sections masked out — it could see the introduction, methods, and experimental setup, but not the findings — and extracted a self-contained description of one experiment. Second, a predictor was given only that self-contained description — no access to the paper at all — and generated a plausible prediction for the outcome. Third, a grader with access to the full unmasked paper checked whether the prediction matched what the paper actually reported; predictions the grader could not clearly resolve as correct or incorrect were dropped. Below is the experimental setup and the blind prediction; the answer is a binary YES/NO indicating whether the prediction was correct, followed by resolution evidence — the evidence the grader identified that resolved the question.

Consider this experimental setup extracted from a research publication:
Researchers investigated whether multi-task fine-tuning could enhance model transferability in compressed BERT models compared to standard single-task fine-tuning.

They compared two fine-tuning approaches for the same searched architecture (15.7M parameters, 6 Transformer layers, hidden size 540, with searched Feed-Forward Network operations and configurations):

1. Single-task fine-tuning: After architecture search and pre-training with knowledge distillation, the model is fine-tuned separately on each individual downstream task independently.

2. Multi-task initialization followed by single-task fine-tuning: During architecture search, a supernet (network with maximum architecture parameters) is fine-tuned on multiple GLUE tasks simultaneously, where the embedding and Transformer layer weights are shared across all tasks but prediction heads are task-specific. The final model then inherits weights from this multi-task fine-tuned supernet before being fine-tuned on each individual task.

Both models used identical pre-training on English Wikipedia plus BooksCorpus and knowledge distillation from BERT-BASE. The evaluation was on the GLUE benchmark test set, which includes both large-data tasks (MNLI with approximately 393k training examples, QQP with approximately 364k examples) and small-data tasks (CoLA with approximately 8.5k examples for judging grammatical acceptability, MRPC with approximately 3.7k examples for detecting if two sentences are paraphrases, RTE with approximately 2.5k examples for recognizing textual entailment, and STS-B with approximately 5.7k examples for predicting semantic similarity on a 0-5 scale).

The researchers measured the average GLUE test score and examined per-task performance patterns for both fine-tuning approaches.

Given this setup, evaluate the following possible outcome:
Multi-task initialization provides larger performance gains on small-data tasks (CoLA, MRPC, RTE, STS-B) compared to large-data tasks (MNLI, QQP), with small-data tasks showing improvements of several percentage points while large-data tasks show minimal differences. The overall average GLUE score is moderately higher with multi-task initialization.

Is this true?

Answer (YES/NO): NO